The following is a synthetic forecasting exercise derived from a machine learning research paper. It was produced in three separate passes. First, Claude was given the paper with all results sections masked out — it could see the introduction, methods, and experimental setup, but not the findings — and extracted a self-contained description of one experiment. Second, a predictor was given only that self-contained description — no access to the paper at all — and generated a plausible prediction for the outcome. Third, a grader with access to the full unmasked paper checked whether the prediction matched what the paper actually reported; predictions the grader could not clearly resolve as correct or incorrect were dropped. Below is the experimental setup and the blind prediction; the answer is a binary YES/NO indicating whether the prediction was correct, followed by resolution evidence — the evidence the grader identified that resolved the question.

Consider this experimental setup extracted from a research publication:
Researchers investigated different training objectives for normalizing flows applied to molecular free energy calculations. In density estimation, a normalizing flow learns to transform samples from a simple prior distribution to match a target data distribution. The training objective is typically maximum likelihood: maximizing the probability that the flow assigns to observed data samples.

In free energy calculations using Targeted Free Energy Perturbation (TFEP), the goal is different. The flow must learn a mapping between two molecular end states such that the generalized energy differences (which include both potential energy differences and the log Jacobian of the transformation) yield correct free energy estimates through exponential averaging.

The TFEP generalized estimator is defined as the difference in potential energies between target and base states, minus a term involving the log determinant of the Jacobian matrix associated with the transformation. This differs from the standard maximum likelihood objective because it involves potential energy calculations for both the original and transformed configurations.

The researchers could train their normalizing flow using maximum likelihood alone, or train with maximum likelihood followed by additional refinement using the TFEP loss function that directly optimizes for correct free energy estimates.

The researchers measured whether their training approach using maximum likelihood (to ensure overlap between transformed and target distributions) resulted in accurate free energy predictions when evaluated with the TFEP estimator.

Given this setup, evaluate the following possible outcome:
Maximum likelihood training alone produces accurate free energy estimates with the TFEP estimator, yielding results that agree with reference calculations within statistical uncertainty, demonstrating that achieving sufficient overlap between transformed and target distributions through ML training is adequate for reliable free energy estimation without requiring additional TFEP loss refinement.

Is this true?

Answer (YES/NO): YES